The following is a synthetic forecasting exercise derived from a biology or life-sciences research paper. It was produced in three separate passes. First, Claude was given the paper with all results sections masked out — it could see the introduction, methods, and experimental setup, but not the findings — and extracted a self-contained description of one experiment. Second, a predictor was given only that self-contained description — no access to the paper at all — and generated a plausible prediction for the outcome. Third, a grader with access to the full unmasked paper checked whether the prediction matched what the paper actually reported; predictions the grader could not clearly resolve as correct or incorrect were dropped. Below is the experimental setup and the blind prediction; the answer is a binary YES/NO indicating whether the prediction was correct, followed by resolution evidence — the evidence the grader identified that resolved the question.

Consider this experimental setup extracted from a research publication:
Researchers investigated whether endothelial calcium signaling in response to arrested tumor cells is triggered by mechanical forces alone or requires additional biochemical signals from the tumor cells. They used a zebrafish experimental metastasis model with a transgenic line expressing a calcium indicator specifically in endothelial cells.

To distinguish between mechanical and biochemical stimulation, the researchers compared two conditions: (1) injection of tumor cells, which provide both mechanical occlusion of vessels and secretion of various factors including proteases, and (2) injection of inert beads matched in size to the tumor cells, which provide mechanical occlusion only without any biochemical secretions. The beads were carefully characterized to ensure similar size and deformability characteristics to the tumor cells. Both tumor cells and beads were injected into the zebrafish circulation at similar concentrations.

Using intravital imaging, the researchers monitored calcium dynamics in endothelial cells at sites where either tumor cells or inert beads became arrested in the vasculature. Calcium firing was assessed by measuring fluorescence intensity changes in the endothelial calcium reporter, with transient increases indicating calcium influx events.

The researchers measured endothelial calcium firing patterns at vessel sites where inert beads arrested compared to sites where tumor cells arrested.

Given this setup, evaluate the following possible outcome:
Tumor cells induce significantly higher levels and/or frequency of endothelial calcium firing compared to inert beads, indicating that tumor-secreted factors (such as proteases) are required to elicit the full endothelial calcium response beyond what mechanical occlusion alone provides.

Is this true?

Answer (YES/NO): YES